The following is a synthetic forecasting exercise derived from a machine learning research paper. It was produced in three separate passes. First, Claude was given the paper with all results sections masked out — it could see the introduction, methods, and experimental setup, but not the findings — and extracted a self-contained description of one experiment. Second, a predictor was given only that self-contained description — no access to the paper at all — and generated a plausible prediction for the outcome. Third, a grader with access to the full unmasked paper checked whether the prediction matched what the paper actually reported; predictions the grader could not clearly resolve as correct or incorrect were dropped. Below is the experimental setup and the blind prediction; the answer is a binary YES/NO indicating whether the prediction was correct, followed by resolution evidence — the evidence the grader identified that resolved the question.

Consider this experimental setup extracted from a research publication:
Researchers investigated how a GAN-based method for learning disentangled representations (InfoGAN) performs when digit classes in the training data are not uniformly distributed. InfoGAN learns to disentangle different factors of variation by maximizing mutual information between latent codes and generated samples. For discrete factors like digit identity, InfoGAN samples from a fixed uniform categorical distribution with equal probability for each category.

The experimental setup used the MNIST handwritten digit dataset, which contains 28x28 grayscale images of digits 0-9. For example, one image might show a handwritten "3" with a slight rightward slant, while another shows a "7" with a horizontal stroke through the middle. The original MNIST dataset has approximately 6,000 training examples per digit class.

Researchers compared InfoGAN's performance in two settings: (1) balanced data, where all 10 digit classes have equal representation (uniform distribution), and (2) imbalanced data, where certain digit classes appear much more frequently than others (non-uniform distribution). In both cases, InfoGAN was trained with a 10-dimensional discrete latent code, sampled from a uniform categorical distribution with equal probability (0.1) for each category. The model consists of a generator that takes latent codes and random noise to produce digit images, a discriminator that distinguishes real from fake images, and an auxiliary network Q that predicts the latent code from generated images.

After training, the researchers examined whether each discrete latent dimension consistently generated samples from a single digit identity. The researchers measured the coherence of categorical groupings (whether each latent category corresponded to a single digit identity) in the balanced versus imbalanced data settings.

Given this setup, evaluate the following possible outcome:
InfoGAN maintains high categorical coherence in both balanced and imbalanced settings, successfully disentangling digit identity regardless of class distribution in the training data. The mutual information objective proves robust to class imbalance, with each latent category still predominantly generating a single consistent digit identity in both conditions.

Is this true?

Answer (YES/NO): NO